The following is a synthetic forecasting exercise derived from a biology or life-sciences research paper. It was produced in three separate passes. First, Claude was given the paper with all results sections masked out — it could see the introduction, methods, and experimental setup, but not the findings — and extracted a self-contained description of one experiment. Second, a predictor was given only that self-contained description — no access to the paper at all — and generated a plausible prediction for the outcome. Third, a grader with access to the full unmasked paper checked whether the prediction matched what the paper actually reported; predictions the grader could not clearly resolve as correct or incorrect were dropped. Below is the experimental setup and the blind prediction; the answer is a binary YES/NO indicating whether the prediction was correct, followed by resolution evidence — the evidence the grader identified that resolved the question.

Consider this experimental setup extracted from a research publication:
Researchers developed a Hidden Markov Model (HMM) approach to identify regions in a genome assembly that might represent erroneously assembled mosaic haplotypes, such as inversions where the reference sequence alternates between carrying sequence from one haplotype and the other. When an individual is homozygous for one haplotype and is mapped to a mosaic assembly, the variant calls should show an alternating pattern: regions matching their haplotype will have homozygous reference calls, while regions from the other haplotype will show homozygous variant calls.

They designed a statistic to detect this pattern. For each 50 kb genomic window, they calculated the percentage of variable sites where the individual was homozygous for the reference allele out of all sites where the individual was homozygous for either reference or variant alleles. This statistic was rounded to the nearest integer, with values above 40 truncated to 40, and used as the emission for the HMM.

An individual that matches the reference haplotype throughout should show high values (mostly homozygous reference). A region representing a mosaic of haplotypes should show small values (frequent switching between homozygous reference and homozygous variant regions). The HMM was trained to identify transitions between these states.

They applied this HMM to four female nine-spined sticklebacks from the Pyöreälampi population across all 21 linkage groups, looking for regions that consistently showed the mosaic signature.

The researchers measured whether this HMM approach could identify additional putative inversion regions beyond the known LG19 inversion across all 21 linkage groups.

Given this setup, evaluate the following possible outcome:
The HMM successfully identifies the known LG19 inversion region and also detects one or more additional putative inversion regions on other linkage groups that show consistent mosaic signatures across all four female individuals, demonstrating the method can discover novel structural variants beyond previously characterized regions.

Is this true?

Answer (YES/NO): NO